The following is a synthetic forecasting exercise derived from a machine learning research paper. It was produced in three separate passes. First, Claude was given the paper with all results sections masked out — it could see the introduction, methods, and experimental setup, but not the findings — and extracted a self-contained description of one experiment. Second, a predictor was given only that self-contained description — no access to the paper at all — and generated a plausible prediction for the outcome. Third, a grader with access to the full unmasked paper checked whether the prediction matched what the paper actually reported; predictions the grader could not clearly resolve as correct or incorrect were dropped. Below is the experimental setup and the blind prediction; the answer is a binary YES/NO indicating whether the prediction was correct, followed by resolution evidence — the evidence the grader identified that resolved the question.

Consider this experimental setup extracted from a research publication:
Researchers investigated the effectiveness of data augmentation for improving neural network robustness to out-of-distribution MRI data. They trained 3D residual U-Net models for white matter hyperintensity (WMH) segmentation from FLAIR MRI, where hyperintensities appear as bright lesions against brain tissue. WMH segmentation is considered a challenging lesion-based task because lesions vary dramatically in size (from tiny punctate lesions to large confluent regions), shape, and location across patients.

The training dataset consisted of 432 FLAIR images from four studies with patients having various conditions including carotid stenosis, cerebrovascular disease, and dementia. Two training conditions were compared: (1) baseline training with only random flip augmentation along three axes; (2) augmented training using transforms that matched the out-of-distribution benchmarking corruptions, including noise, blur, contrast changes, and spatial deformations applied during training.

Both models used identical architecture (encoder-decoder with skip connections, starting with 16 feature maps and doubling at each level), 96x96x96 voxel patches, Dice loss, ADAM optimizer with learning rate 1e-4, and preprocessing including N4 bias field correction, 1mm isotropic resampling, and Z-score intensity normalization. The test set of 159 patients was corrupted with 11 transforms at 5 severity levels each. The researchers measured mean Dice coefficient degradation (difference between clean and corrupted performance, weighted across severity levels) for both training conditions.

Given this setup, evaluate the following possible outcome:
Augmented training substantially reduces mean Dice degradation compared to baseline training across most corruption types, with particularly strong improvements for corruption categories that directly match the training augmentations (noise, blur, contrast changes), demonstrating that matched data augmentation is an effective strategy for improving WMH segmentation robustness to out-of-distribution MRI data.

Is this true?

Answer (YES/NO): NO